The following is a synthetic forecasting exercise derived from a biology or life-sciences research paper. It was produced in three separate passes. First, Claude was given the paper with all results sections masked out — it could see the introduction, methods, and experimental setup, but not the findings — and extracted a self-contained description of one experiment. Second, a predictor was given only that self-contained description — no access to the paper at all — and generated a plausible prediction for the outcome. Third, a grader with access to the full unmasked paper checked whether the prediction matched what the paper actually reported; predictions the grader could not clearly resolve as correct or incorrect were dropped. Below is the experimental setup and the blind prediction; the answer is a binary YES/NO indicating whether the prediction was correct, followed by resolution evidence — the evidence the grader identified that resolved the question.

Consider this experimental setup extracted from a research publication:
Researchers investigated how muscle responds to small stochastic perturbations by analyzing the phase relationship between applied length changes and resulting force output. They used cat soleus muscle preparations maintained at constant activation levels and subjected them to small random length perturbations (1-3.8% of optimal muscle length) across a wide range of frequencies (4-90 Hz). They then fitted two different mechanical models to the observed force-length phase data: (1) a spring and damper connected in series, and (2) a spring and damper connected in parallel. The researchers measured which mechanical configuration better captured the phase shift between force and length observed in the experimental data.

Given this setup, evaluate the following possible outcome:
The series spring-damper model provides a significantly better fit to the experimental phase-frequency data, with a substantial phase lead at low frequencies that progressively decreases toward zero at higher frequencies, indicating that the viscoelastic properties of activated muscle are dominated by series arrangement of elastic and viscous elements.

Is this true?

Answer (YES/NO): NO